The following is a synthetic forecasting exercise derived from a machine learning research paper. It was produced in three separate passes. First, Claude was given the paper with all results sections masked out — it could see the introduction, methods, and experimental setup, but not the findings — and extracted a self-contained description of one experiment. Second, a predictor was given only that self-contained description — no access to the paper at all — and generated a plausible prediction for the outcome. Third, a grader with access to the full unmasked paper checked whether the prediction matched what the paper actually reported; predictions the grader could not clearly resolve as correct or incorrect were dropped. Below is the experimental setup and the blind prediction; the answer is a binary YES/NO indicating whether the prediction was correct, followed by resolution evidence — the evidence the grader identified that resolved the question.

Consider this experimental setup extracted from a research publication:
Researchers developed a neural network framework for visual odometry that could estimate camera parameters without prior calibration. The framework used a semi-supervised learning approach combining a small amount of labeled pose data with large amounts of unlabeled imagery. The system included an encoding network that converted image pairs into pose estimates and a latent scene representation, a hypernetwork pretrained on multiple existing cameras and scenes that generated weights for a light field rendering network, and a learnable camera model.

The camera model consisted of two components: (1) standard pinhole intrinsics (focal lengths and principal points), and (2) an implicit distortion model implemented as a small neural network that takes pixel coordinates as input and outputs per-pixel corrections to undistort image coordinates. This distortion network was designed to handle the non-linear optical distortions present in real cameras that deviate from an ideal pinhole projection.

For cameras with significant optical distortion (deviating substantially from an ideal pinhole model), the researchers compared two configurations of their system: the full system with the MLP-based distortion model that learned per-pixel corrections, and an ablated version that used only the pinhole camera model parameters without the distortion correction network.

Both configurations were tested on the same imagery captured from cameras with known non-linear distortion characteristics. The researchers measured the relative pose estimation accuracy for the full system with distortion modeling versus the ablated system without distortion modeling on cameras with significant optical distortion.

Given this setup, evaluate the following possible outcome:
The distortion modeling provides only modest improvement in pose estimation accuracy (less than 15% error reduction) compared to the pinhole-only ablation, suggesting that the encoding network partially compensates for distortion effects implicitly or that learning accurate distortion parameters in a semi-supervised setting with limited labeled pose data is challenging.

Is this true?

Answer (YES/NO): NO